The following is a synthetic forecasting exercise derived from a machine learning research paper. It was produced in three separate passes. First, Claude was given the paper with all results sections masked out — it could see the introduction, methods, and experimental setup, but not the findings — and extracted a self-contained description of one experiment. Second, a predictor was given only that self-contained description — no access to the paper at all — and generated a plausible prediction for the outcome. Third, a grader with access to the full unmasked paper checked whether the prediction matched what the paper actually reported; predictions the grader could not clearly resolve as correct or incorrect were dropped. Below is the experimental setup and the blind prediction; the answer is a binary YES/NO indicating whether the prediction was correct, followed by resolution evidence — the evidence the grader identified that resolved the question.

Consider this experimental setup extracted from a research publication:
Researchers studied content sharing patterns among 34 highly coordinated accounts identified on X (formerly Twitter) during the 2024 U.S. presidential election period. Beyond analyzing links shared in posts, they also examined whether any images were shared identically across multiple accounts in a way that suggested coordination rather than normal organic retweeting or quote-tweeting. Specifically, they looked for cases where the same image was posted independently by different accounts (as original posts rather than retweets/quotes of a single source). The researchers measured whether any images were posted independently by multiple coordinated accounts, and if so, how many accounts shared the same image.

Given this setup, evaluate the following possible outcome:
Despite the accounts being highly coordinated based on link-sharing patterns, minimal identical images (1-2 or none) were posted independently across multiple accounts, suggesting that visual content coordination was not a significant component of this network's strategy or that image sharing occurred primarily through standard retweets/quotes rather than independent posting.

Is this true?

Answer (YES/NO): NO